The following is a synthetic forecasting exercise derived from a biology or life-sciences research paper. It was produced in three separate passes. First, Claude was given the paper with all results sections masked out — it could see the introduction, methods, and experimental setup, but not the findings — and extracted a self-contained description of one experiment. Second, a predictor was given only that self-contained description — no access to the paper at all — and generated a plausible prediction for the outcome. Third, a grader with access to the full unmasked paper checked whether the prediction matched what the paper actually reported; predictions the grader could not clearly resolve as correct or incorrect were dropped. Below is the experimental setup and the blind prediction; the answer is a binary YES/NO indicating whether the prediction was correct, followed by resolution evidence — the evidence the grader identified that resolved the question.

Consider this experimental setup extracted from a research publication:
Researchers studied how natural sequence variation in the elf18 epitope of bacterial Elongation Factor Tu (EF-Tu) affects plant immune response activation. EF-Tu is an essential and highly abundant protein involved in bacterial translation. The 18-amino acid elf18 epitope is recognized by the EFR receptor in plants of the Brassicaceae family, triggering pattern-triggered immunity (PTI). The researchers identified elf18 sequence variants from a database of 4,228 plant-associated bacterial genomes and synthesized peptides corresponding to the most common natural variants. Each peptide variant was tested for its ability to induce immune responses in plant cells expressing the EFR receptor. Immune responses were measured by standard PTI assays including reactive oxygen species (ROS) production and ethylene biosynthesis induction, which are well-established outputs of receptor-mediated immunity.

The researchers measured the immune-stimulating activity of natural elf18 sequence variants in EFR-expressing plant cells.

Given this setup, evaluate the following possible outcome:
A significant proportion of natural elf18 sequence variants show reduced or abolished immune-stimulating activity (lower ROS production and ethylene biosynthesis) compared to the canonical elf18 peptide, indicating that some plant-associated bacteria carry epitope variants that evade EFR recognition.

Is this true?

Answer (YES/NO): NO